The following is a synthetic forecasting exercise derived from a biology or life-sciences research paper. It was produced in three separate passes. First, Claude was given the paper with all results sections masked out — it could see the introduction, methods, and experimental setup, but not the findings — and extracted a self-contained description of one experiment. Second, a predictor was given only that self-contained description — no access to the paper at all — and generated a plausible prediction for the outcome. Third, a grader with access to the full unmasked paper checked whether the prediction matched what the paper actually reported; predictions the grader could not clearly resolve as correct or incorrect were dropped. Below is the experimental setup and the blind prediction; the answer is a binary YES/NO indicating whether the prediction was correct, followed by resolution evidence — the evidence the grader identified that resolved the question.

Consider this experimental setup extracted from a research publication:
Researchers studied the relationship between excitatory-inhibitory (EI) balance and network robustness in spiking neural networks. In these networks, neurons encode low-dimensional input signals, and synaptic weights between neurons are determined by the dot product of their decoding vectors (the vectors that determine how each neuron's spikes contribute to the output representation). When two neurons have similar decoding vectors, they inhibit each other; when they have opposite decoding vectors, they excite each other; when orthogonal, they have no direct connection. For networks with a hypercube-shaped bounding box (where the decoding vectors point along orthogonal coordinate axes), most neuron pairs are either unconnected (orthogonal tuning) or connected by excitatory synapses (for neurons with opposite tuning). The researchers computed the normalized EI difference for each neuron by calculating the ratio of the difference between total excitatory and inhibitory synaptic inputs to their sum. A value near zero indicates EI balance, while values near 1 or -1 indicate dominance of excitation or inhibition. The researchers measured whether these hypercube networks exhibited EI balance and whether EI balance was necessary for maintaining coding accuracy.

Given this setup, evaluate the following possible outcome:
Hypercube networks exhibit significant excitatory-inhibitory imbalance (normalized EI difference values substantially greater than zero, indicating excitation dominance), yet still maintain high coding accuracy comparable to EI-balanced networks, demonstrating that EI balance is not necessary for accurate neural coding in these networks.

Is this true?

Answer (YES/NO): YES